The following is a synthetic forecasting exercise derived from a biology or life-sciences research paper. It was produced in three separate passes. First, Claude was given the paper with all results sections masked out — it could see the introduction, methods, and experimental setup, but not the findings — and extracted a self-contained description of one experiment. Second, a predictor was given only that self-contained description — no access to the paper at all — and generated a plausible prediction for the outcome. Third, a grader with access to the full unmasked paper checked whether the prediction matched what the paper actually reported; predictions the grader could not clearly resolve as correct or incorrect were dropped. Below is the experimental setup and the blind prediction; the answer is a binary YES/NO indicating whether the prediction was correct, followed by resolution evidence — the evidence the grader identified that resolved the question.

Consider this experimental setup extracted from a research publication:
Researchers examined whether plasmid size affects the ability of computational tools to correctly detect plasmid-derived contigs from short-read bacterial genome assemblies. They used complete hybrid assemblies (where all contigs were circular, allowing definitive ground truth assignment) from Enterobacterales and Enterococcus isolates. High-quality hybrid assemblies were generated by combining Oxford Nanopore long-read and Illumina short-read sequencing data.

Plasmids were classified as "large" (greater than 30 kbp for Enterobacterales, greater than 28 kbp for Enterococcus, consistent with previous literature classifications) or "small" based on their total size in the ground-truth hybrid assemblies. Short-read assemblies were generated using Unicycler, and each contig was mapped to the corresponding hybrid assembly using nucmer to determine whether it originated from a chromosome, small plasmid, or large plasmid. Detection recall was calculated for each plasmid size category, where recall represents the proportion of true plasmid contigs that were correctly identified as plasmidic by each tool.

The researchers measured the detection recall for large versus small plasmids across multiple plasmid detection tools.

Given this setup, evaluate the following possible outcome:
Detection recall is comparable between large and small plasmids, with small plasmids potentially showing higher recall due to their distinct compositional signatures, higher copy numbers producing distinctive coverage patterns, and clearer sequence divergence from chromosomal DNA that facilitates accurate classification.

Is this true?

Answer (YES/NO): NO